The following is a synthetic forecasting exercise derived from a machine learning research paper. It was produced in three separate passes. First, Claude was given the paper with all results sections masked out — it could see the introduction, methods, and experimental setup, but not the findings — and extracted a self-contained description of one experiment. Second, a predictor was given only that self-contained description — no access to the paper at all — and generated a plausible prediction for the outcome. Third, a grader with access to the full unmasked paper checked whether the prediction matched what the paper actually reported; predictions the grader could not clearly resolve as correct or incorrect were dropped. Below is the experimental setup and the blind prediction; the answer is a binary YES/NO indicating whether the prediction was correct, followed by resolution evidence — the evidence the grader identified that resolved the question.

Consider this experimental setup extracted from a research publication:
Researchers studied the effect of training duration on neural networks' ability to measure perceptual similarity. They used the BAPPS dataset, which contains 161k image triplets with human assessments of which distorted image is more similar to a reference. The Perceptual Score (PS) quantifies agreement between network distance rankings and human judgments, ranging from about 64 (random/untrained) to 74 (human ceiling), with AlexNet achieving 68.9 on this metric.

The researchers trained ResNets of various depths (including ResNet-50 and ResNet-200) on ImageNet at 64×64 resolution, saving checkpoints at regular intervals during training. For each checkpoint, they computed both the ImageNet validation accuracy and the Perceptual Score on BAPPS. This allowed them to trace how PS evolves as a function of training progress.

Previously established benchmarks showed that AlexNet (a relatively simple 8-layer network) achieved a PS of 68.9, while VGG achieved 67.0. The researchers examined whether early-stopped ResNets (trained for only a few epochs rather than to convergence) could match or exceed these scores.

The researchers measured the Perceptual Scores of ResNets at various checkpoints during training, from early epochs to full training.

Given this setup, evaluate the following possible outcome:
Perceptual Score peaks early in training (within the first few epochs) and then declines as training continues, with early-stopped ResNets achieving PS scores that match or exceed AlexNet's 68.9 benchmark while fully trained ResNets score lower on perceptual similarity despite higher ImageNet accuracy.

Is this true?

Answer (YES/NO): YES